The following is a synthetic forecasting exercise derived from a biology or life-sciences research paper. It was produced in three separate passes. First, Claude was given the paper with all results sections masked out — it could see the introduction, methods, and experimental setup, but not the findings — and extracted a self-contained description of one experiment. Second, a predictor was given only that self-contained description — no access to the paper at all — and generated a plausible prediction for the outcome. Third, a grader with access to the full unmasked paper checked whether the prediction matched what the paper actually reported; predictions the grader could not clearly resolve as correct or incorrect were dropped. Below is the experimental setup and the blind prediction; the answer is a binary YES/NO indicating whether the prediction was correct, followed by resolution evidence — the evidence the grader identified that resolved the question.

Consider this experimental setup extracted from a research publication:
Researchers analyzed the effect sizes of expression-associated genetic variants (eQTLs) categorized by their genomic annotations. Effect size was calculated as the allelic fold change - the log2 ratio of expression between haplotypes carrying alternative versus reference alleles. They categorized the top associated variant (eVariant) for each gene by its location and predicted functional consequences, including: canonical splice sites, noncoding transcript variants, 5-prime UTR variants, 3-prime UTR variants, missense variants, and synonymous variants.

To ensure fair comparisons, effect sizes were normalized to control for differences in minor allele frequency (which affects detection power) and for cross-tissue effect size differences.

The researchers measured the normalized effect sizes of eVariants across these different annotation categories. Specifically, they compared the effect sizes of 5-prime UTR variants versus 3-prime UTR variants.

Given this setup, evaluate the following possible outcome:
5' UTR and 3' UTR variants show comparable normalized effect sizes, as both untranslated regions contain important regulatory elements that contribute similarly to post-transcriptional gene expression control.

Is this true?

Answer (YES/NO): NO